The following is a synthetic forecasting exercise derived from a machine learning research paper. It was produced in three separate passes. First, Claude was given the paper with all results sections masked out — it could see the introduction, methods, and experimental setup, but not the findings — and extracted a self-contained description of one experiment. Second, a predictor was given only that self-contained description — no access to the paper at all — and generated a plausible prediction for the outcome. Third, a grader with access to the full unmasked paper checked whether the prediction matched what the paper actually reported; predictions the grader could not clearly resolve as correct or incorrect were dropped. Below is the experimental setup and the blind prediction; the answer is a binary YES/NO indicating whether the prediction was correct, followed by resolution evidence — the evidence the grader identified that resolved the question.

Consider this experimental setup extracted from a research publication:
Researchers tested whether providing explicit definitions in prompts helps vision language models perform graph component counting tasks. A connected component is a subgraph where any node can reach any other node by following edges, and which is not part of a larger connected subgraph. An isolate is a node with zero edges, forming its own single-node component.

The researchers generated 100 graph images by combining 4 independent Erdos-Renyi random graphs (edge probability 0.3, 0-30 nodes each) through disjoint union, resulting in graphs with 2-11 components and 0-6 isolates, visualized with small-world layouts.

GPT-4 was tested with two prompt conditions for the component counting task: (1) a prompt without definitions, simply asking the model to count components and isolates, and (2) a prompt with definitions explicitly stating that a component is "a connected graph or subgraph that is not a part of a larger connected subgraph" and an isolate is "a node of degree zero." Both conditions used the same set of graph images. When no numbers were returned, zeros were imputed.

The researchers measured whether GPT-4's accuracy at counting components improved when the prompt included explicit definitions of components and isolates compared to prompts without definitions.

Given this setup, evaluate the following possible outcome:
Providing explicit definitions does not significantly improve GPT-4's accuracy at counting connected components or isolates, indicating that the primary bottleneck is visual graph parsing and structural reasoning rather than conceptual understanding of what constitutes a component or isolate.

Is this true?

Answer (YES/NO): YES